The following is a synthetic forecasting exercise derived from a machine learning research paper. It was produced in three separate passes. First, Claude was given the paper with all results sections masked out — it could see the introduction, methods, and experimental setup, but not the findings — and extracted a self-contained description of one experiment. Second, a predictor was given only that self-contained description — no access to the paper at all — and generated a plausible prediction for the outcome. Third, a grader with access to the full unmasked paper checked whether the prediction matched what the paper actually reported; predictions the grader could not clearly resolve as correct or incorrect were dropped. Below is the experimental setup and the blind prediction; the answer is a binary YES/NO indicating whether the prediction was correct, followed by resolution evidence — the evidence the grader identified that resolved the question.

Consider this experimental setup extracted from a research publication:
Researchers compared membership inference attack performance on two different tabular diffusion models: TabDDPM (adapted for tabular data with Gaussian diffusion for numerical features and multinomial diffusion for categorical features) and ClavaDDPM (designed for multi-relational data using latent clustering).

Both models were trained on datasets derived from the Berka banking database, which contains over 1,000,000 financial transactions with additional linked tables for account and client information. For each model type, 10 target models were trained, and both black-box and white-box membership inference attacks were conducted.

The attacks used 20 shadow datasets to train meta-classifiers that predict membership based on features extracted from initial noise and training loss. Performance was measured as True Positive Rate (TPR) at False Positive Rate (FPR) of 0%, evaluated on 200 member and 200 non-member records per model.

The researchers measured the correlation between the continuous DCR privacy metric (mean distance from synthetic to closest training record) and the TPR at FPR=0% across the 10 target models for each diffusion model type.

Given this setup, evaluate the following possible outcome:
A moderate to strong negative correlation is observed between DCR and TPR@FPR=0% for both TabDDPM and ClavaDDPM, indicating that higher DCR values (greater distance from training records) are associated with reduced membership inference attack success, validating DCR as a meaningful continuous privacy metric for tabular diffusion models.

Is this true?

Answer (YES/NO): NO